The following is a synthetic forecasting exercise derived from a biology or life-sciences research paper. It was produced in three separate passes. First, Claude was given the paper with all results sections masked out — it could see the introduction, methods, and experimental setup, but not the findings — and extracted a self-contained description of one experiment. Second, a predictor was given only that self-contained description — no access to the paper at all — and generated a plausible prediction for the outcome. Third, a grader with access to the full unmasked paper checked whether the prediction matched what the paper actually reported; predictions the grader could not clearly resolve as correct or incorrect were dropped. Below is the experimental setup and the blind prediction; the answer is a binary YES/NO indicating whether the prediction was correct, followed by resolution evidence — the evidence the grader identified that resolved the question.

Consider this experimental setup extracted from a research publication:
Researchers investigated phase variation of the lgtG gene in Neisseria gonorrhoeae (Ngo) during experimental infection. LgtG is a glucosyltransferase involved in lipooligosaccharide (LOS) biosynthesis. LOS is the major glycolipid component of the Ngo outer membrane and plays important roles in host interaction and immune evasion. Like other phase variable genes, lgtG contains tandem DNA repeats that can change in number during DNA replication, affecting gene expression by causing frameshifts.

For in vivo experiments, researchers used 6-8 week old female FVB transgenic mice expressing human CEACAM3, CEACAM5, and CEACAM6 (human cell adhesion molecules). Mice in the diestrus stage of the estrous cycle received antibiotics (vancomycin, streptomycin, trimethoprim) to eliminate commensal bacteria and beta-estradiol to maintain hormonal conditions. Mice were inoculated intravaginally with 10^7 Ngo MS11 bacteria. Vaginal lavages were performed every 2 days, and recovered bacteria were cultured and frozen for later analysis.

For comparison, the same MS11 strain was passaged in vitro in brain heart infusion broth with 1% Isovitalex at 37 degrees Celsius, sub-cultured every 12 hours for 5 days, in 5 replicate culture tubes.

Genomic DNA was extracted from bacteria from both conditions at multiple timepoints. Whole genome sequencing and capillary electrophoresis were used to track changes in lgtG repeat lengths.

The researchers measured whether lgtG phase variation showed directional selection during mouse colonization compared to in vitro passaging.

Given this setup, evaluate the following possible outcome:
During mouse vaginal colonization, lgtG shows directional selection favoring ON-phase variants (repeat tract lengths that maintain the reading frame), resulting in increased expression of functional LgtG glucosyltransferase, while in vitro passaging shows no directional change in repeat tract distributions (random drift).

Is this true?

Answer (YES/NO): YES